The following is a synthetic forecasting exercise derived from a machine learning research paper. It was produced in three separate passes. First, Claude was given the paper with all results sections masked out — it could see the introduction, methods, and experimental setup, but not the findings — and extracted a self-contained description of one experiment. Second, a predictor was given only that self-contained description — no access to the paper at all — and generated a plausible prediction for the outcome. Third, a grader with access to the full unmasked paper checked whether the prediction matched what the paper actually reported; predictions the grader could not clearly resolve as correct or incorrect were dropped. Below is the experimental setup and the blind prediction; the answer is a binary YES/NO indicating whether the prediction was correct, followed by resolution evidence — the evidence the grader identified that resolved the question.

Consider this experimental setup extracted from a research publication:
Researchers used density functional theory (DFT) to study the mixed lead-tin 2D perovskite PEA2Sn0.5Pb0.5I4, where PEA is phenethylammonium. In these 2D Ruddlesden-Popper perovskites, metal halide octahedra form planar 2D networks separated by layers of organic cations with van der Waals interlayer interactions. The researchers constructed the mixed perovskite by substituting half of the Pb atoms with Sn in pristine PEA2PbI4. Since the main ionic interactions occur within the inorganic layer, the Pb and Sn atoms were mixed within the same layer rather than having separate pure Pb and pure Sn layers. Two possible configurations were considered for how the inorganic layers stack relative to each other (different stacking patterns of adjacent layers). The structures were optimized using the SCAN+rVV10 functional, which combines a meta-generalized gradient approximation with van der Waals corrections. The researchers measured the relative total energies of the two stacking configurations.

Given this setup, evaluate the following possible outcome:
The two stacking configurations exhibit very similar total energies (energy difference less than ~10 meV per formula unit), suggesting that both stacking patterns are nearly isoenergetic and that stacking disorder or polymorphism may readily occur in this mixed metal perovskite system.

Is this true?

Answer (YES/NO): YES